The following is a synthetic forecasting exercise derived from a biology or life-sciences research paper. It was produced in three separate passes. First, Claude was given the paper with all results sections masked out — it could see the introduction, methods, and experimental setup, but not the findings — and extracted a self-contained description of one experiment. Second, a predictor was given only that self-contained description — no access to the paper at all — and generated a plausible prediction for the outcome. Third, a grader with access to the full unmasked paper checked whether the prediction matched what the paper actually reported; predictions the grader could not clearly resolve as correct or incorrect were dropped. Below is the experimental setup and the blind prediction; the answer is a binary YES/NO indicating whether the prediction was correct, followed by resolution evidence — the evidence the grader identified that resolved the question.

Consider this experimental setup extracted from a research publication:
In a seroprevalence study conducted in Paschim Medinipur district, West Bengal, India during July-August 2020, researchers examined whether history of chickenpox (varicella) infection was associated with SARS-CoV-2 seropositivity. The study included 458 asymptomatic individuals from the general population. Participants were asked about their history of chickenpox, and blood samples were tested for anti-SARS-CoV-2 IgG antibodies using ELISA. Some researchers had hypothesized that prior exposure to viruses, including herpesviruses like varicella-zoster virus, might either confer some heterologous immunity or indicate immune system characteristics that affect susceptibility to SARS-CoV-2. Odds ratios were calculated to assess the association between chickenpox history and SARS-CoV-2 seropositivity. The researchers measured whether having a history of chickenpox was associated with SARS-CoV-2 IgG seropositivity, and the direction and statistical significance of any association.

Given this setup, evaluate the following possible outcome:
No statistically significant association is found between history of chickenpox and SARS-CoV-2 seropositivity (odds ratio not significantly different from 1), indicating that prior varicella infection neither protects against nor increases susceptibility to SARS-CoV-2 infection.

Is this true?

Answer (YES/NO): NO